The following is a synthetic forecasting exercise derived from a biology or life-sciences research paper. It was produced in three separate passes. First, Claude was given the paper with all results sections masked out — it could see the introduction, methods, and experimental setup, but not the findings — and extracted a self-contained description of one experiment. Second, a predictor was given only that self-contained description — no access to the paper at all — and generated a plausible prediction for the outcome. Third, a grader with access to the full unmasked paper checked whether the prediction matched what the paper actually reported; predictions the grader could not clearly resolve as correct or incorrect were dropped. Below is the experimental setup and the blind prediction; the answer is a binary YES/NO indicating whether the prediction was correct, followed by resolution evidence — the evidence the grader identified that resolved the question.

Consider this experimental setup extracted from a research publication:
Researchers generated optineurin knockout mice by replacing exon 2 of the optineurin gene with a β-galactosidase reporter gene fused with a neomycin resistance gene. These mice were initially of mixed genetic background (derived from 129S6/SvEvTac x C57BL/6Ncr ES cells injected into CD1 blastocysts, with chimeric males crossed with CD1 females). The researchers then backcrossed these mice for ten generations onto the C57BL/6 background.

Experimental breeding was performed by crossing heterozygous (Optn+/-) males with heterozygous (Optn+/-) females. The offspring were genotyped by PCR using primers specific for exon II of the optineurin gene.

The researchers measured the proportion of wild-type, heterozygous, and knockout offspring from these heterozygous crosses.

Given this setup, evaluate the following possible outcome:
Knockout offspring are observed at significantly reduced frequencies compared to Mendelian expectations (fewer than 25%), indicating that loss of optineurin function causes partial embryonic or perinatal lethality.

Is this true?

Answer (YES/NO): NO